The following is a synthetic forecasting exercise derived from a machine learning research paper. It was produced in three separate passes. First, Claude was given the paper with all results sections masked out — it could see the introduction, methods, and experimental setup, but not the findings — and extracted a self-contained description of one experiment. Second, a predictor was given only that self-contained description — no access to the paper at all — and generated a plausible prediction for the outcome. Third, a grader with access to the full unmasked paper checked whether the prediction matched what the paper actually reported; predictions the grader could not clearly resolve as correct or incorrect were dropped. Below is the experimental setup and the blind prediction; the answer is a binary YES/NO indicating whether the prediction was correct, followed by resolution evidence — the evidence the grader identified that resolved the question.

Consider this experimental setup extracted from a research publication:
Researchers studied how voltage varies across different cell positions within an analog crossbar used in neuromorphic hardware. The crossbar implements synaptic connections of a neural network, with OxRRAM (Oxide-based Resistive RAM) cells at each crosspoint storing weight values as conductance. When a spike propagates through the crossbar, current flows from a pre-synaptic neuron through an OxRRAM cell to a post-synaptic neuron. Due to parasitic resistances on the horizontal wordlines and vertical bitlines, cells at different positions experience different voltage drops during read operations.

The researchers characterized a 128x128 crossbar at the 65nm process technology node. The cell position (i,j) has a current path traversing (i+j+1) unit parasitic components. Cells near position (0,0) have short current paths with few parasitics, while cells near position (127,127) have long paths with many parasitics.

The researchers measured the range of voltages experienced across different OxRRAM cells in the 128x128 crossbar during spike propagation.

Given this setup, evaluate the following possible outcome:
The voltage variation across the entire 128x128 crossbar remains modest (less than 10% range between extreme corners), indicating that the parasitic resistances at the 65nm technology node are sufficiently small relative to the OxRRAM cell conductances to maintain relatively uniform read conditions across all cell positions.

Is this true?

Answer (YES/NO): NO